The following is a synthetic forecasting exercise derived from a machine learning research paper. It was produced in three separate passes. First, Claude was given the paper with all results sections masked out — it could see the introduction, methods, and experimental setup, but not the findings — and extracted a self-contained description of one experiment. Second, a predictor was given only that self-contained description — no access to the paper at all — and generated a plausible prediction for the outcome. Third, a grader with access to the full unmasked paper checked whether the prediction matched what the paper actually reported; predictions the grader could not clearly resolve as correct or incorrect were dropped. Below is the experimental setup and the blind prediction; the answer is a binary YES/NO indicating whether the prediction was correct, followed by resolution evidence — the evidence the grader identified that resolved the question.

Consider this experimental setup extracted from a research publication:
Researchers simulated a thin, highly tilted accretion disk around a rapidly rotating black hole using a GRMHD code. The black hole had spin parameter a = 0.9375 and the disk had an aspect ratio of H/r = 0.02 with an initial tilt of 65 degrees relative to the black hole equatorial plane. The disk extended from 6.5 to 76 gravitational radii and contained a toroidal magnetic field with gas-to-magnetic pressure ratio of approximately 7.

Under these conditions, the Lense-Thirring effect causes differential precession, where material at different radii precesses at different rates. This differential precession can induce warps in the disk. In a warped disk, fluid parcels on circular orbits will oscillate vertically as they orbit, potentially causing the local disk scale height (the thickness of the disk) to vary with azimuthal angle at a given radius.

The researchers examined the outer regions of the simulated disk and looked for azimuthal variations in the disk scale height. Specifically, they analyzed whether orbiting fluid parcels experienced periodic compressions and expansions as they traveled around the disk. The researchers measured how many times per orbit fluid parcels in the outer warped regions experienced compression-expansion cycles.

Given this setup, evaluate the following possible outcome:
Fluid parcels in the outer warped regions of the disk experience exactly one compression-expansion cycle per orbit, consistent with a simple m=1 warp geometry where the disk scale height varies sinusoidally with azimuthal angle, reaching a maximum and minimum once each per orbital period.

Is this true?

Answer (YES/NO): NO